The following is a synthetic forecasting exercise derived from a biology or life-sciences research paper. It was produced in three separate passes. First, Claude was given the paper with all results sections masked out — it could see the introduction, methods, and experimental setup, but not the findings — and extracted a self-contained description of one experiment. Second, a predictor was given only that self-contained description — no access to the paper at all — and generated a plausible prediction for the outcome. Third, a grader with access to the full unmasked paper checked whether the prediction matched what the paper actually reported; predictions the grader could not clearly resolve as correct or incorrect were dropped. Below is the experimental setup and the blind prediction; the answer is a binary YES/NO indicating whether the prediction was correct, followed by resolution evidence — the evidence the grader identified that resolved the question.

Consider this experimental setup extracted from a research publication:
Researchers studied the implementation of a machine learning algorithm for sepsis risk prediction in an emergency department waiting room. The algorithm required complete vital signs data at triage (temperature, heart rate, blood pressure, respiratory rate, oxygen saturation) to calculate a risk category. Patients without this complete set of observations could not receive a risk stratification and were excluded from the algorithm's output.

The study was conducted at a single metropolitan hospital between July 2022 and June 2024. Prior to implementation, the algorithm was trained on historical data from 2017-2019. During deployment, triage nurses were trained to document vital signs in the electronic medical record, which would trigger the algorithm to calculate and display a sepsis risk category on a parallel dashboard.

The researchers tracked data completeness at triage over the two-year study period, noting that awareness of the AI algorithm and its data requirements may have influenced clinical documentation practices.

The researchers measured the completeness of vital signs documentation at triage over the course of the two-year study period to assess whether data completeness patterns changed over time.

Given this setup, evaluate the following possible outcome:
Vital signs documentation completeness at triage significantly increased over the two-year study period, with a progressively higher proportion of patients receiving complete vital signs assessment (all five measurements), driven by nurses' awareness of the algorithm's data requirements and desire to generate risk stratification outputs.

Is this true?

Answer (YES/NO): YES